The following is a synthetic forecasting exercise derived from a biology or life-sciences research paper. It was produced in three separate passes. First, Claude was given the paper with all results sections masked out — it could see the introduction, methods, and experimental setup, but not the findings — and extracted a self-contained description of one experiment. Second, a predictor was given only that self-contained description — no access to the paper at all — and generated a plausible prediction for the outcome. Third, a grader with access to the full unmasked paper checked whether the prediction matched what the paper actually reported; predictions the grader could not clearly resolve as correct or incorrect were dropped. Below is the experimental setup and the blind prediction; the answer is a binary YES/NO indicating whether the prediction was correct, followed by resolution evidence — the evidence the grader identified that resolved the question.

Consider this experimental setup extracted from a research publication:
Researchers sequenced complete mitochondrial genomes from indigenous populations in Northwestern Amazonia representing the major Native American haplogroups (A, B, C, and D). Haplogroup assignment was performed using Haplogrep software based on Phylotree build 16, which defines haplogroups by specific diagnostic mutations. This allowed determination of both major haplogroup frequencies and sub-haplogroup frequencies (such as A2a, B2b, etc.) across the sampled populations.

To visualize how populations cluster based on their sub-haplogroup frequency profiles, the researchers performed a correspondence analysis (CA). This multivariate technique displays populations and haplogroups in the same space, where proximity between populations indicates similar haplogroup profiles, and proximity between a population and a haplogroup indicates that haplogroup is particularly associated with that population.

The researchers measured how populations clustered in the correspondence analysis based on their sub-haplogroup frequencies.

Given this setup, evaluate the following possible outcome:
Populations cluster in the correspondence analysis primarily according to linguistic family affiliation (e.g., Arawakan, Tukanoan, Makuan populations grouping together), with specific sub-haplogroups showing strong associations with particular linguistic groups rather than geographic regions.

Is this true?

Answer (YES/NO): NO